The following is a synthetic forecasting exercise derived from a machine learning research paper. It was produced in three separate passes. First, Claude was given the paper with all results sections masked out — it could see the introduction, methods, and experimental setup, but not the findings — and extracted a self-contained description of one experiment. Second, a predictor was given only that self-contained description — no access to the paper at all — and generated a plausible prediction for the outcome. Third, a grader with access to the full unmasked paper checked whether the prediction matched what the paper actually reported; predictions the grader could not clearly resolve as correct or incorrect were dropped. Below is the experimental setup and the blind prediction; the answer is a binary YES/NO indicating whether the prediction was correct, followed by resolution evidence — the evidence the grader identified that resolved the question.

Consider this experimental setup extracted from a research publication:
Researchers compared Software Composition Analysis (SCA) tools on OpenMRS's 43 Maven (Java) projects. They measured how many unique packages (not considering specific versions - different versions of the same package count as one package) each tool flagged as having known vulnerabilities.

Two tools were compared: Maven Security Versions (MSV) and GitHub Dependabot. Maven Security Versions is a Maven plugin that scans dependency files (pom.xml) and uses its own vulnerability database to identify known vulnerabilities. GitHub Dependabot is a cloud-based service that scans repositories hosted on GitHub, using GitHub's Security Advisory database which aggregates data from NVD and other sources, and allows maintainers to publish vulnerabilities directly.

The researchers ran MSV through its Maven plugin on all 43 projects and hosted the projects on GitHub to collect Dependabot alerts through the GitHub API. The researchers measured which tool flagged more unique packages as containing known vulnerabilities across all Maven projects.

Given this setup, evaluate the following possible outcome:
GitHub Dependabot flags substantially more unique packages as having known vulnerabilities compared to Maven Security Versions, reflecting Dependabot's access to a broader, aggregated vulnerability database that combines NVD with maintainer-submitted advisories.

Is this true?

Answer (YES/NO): NO